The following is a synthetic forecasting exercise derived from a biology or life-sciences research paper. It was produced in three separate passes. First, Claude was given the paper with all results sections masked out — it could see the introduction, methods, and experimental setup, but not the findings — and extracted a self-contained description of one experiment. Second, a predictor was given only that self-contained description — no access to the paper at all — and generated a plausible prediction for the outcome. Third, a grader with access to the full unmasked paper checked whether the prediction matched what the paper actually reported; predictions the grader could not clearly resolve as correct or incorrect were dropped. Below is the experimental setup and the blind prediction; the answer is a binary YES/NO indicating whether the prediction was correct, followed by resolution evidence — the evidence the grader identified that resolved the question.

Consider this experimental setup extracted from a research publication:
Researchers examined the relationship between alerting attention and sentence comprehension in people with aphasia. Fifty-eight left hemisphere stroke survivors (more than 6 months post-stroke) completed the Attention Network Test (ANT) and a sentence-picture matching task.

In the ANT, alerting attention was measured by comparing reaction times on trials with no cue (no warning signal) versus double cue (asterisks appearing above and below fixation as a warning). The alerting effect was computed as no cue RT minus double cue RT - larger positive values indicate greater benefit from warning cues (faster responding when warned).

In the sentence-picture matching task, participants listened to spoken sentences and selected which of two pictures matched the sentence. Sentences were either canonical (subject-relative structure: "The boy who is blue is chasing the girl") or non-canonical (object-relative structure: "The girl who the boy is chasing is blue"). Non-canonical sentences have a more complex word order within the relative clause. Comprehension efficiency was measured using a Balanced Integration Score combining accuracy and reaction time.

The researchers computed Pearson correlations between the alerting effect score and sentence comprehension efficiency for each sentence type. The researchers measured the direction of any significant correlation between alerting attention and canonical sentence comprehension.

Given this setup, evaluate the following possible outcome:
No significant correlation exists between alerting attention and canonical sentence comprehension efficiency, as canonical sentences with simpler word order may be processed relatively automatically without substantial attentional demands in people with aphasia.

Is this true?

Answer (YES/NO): NO